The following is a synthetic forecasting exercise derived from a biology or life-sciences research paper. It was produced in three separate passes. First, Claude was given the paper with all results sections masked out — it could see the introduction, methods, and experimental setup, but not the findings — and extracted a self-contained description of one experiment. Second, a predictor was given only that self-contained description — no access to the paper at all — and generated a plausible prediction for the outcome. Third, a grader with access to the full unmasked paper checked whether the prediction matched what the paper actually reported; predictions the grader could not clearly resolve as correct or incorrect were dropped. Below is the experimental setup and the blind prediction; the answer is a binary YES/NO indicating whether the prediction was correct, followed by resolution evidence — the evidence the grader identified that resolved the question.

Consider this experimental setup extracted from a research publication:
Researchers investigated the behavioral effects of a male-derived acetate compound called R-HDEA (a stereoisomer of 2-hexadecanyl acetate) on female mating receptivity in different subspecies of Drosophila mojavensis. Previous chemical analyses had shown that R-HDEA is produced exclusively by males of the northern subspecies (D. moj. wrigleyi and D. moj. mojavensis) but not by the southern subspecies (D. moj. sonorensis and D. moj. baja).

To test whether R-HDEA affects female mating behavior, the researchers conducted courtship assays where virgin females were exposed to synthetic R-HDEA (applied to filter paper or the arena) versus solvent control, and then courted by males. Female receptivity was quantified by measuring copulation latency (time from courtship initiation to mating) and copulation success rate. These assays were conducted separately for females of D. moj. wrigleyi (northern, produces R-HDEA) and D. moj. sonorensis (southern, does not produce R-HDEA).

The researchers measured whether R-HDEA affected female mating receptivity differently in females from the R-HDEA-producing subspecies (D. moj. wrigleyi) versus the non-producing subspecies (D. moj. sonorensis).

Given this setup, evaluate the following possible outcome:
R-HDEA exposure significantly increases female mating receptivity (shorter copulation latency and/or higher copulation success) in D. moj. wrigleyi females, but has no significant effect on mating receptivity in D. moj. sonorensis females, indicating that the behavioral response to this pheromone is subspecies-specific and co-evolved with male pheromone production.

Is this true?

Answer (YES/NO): YES